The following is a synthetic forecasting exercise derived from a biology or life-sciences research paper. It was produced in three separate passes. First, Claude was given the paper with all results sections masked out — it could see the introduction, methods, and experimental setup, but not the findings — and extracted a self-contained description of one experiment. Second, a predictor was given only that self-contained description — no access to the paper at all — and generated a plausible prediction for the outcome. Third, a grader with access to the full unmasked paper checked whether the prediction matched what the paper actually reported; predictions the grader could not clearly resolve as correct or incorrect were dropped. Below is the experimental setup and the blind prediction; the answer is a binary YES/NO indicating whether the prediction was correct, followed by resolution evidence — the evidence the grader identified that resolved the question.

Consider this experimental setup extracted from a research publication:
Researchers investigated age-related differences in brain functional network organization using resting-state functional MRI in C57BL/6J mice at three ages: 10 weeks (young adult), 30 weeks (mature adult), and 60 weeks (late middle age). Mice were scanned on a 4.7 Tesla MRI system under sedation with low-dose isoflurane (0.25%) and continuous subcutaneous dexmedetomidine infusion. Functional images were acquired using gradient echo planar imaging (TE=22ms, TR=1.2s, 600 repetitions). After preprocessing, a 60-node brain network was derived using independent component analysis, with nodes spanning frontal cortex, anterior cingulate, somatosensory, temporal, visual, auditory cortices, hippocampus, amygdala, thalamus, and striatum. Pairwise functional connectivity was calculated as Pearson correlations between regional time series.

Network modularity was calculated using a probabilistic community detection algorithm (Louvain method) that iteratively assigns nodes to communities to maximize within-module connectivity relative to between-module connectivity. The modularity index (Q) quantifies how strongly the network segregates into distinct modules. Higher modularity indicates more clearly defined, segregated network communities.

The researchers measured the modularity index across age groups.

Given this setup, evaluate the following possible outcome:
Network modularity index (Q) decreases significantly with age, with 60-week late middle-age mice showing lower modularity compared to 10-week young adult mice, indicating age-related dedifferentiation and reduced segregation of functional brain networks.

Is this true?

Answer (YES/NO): YES